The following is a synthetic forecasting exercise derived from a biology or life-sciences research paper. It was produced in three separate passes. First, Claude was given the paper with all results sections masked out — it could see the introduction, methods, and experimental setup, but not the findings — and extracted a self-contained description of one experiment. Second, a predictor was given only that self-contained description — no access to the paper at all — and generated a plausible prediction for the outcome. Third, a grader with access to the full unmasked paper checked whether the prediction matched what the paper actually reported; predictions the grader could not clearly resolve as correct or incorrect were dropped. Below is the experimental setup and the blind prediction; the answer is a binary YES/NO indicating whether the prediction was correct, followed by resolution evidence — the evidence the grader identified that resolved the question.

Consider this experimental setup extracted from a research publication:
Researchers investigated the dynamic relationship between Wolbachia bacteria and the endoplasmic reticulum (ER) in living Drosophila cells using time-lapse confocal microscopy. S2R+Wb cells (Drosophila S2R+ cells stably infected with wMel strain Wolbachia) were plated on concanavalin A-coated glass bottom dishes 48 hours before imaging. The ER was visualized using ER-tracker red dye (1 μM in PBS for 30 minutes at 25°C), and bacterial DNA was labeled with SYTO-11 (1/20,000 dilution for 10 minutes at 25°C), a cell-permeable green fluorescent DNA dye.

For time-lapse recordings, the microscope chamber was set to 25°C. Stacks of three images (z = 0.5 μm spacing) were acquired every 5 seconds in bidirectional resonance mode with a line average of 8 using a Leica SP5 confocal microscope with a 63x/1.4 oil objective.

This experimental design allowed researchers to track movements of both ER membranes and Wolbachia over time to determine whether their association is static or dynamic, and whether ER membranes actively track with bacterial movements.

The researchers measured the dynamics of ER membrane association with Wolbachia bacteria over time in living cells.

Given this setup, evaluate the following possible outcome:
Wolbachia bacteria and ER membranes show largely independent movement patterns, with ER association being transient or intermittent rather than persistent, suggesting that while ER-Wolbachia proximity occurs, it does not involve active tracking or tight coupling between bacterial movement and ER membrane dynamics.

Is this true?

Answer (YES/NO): NO